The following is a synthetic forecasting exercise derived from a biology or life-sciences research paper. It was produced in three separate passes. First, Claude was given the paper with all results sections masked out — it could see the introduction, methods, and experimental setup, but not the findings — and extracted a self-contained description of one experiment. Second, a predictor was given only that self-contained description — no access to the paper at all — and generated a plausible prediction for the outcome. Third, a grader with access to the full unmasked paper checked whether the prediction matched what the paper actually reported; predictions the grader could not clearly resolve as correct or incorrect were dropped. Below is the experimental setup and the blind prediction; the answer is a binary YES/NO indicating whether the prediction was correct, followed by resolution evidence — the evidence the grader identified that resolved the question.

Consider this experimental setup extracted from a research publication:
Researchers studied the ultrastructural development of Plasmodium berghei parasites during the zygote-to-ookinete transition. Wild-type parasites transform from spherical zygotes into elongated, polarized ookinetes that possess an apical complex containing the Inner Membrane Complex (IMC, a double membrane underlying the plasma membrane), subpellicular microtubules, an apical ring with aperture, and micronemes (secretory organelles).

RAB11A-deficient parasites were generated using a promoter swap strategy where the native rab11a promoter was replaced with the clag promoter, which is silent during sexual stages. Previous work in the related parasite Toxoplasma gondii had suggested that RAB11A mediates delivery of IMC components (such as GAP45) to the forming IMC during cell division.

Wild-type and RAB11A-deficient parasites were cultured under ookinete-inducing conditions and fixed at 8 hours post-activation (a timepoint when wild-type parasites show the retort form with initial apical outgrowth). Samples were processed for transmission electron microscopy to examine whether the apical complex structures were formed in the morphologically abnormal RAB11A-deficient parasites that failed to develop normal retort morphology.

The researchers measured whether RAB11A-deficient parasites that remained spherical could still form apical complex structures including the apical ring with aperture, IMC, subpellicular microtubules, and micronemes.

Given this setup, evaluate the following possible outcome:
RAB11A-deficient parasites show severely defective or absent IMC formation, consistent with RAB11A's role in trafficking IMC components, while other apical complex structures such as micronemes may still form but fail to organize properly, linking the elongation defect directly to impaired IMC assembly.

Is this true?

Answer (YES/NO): NO